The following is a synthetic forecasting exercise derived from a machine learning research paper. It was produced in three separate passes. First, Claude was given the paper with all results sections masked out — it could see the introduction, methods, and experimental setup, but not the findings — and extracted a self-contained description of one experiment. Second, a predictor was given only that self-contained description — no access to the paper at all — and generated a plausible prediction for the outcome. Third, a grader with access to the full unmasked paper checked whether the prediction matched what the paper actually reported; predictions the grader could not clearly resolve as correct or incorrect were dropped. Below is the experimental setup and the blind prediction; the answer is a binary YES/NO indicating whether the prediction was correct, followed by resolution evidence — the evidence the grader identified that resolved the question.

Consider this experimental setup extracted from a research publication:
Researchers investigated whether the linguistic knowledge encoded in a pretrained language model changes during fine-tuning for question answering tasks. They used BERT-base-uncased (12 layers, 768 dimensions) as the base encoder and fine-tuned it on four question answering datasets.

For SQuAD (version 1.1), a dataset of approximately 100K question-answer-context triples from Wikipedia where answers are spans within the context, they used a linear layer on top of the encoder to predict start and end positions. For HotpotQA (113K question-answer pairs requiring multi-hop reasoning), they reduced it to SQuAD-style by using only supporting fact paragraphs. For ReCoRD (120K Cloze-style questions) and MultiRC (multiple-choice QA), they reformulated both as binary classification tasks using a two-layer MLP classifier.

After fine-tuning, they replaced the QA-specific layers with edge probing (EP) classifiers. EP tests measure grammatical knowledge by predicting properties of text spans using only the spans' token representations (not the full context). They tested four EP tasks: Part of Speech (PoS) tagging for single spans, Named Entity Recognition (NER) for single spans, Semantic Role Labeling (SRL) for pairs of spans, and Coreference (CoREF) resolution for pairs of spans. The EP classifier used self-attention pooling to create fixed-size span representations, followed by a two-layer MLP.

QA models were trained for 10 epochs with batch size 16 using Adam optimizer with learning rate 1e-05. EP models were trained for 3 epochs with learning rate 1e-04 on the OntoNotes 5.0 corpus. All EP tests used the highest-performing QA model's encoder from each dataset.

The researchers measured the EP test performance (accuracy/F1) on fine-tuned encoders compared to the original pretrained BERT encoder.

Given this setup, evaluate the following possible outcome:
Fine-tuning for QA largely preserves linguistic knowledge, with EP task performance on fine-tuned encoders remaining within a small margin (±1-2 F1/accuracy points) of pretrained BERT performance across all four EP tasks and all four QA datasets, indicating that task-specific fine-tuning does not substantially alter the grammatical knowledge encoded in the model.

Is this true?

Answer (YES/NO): NO